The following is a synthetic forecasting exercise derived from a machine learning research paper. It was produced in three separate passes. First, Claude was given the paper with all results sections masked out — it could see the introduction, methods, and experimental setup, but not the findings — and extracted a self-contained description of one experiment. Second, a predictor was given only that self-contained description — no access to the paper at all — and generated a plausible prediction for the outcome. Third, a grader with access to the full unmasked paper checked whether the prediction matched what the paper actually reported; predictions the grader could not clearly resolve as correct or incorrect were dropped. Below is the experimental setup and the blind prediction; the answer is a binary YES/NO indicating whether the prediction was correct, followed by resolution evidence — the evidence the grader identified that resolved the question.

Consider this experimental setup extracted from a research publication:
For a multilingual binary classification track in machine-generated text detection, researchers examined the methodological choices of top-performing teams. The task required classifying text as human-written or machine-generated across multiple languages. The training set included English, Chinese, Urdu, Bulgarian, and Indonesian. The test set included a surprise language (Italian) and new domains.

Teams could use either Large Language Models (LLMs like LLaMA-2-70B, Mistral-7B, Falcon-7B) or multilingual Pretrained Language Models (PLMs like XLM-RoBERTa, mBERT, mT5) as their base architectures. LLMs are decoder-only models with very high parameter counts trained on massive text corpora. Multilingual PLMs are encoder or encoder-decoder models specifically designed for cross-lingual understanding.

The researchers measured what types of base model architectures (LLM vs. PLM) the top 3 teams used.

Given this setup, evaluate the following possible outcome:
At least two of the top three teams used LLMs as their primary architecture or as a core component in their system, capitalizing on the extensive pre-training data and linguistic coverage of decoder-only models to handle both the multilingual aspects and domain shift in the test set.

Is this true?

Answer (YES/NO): YES